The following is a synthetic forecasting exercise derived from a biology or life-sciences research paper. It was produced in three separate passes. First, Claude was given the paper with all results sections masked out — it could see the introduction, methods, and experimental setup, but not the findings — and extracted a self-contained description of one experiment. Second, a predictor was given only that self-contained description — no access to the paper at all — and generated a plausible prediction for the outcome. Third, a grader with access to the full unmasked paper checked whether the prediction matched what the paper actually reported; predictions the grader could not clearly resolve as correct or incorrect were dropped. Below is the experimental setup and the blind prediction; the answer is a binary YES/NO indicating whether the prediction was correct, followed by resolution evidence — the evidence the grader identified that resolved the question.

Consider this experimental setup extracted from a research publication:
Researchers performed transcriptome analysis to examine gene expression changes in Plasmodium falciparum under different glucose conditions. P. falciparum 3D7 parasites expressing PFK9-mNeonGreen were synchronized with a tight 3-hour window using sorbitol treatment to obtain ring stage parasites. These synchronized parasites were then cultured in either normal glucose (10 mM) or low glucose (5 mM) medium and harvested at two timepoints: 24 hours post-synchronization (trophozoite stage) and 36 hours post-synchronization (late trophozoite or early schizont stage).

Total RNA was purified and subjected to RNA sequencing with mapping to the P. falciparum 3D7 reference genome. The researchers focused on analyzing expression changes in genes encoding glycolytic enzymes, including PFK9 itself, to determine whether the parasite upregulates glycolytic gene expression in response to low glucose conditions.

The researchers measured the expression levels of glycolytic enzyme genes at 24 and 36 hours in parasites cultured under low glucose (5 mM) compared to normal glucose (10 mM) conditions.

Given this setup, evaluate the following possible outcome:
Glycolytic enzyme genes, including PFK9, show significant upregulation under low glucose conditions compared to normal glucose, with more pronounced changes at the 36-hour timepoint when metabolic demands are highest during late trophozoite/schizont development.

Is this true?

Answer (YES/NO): NO